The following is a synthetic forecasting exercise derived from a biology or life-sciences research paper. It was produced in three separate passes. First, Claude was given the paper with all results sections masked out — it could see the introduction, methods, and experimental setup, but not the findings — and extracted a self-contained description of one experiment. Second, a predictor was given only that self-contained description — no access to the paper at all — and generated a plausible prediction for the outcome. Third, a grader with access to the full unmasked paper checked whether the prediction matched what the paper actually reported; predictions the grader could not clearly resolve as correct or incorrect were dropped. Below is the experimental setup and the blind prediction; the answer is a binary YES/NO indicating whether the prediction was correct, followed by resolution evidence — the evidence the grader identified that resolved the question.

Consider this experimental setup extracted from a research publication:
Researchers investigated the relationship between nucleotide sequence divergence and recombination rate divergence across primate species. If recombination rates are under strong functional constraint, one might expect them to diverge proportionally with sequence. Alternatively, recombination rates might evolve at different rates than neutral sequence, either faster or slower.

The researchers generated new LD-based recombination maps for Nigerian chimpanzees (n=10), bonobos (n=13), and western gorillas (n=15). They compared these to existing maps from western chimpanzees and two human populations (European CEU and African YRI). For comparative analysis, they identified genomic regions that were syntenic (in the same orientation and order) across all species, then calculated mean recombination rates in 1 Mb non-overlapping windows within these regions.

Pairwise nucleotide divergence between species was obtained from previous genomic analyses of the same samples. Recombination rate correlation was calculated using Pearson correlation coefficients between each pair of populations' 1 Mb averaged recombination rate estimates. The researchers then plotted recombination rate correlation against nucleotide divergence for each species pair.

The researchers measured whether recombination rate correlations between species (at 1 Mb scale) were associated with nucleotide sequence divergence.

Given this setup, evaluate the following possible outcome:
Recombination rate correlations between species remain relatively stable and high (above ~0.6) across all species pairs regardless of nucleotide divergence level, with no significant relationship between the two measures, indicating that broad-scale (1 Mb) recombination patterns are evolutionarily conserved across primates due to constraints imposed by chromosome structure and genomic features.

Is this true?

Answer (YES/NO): NO